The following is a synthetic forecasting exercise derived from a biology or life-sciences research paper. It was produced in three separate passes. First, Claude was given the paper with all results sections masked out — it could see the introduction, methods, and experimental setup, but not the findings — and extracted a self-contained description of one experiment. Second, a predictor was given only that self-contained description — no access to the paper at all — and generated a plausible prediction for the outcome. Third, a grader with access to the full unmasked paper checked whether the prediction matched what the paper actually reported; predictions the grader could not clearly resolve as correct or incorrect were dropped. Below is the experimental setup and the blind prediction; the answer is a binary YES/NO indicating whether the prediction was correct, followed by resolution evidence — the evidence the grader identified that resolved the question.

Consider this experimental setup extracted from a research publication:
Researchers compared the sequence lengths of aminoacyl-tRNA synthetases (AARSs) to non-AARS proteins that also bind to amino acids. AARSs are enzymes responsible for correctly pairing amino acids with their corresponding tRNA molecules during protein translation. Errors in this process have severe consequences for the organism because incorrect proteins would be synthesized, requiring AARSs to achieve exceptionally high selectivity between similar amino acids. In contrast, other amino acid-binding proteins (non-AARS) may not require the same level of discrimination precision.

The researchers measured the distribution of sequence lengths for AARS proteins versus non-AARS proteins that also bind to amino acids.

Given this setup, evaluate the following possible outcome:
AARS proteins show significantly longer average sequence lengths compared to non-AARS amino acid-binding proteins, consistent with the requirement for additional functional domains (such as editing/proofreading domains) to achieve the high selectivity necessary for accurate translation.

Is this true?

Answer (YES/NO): NO